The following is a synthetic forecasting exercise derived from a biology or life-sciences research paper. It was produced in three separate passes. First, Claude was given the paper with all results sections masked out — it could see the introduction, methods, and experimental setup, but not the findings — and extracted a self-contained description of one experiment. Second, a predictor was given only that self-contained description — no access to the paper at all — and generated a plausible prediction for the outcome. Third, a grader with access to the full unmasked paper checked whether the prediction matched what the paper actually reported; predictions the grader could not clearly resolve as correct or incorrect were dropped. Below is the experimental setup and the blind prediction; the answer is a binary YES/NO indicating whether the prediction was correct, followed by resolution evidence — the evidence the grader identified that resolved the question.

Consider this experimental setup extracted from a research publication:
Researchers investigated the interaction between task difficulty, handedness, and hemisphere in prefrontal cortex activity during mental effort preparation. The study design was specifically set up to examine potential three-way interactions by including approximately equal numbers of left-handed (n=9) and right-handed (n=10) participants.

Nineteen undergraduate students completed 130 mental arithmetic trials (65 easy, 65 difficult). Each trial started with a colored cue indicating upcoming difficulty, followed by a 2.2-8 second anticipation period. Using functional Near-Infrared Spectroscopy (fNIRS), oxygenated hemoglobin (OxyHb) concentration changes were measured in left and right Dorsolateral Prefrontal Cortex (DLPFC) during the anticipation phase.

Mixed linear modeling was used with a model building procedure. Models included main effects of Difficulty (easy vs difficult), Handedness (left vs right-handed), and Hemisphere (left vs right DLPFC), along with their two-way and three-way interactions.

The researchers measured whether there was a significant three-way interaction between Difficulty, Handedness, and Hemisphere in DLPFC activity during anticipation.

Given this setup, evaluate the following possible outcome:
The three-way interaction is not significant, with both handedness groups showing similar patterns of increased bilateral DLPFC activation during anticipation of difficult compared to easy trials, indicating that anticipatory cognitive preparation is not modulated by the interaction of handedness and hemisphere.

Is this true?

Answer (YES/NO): NO